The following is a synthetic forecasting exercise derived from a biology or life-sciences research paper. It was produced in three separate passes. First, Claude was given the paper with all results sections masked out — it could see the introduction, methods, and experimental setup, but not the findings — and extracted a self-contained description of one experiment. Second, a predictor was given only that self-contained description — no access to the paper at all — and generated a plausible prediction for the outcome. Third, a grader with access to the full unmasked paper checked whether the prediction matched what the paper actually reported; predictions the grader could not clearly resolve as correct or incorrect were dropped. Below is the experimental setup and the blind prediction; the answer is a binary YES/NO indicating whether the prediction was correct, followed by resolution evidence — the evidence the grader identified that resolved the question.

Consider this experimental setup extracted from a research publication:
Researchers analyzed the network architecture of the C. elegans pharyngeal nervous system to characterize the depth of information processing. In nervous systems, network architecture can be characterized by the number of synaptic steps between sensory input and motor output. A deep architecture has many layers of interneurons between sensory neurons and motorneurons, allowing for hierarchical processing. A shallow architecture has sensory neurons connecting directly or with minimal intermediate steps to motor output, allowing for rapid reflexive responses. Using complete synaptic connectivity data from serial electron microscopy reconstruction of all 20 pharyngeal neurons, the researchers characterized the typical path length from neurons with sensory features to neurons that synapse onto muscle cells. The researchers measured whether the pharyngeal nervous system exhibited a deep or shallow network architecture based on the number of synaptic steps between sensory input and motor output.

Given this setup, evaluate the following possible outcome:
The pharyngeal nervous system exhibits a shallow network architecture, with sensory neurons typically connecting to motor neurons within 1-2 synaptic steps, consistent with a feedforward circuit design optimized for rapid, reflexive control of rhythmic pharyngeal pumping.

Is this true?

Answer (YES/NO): NO